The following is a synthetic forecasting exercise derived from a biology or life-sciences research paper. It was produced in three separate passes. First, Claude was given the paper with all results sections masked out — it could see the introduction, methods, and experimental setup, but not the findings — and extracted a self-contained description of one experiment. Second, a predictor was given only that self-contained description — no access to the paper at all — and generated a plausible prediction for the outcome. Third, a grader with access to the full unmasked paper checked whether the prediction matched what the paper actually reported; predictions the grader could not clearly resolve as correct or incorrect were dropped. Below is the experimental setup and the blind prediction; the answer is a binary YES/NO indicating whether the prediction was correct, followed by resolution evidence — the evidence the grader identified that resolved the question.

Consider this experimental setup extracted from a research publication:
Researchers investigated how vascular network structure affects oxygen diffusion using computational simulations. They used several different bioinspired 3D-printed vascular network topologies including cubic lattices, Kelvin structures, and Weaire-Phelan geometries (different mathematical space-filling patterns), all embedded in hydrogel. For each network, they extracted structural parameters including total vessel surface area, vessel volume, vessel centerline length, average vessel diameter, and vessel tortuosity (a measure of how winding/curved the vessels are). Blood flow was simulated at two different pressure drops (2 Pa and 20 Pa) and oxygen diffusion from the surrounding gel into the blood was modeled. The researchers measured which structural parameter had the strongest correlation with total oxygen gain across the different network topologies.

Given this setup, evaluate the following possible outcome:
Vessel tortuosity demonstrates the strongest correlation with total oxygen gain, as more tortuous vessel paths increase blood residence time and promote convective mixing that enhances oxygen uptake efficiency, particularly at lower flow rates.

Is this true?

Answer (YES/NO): NO